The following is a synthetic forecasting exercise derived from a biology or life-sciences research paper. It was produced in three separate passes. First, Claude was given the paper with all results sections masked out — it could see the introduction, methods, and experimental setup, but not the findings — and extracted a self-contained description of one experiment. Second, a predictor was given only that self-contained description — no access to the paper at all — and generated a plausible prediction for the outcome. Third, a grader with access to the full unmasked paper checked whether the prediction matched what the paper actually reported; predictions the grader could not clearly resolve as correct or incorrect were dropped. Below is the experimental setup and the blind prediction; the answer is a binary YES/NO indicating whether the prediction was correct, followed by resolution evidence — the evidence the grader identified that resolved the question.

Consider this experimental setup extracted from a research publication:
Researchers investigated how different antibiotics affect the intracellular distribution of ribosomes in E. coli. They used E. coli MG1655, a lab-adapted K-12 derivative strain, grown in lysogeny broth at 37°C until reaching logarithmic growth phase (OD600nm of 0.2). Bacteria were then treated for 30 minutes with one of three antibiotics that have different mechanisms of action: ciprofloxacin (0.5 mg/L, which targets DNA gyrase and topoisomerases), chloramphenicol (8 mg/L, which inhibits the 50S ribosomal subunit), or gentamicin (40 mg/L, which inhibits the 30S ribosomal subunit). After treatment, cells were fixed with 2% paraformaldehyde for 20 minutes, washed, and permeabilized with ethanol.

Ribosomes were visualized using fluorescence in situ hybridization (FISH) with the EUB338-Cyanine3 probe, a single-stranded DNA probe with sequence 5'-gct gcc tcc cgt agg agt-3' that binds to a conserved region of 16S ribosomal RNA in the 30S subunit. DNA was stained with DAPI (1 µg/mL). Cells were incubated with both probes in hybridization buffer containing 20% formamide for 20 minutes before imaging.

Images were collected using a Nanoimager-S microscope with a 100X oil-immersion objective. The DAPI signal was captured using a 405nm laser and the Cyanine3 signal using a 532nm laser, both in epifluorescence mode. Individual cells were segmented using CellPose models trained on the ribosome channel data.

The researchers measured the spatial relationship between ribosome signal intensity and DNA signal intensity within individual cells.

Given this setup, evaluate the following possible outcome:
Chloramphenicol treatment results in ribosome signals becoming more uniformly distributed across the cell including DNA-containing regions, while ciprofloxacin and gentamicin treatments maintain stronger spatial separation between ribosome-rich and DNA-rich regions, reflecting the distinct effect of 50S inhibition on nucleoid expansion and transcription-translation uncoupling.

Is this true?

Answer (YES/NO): NO